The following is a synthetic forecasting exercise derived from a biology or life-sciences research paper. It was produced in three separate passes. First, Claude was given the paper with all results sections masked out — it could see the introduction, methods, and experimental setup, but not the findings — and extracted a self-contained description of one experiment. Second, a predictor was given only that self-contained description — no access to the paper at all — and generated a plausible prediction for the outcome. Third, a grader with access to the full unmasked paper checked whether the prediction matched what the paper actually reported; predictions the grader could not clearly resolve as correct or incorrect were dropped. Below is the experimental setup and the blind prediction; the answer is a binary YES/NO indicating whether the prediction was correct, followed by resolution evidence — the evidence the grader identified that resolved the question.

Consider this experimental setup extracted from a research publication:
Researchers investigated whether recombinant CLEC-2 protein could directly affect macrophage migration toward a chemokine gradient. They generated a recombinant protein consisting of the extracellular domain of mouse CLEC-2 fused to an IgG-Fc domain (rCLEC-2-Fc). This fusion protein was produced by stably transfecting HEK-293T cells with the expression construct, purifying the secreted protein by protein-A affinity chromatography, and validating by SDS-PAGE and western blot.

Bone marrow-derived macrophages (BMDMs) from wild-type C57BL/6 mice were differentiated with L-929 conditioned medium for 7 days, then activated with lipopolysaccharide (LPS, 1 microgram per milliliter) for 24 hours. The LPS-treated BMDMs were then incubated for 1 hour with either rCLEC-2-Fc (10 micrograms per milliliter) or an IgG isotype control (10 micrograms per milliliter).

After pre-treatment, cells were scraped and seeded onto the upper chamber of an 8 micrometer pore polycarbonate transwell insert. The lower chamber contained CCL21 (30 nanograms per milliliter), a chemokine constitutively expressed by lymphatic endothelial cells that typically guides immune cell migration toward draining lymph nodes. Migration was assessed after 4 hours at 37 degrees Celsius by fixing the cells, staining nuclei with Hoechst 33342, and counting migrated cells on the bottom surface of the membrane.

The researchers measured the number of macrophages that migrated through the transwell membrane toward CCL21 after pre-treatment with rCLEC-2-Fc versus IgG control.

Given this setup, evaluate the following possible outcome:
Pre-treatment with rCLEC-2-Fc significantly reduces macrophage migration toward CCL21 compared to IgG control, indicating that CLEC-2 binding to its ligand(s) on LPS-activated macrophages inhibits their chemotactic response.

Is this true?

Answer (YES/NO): NO